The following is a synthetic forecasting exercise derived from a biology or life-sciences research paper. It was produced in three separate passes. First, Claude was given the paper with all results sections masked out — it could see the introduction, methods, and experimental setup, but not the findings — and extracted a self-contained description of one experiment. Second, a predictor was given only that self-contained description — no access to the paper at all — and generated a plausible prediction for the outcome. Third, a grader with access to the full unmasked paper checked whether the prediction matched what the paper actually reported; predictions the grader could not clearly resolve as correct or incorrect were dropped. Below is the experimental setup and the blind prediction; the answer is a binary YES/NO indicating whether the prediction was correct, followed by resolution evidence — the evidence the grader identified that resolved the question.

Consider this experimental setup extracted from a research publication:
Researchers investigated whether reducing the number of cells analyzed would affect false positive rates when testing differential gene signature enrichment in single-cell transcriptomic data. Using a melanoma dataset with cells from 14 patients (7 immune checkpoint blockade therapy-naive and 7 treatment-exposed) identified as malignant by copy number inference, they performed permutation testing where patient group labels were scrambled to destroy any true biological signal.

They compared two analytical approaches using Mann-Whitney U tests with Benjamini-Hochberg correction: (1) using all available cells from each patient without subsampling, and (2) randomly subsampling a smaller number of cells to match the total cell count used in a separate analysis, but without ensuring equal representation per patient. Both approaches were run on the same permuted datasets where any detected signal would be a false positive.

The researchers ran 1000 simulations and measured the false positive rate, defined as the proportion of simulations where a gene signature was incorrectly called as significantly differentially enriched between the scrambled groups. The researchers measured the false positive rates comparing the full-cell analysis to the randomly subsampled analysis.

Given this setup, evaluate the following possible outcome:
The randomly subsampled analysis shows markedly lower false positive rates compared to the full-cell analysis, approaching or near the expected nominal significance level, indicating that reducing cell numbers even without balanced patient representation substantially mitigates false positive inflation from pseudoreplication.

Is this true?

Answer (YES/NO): NO